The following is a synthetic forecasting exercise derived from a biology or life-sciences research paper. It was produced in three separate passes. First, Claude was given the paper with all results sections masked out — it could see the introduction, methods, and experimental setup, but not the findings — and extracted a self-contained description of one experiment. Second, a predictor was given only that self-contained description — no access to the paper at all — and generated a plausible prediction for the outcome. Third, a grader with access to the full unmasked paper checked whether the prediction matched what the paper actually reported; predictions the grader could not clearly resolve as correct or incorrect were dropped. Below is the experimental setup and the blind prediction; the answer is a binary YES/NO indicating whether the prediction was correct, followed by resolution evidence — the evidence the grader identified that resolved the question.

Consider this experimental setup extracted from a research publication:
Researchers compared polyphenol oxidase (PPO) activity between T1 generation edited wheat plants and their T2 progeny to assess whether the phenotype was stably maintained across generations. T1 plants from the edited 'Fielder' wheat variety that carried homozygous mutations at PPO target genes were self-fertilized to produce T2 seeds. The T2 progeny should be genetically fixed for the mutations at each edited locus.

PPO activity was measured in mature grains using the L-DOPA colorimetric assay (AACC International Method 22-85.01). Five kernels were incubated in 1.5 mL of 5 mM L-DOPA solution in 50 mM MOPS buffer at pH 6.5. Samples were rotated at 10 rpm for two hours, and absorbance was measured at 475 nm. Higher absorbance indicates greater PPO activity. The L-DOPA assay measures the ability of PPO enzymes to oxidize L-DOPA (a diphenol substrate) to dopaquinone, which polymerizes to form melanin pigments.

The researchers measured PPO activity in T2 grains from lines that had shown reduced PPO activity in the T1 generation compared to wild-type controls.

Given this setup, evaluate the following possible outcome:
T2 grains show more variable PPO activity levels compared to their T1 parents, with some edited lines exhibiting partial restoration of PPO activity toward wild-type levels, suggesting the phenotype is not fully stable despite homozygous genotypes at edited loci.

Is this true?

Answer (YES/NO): NO